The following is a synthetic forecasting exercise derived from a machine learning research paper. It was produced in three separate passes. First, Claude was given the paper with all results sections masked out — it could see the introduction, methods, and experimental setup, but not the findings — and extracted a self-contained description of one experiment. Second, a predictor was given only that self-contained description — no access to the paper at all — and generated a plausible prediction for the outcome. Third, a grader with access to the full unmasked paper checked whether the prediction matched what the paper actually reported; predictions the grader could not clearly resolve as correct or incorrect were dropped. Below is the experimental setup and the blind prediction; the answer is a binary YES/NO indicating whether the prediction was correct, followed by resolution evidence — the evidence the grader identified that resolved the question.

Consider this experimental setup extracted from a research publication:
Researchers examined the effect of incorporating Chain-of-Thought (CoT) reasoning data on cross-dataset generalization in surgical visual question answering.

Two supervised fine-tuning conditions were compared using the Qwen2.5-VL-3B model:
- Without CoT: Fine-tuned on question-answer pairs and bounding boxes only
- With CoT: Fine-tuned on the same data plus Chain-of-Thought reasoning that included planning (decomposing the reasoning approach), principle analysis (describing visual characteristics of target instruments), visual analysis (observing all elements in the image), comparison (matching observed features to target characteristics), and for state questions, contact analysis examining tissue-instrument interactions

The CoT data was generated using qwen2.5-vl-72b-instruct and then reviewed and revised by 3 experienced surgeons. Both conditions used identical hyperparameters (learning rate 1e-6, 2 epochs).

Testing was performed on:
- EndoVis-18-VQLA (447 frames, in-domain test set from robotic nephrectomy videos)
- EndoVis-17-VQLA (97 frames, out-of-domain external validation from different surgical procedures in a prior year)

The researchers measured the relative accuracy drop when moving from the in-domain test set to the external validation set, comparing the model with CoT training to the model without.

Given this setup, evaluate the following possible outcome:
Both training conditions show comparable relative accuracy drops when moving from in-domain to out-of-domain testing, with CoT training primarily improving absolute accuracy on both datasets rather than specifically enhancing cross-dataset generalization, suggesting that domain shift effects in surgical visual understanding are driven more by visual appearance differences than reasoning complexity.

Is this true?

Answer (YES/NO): NO